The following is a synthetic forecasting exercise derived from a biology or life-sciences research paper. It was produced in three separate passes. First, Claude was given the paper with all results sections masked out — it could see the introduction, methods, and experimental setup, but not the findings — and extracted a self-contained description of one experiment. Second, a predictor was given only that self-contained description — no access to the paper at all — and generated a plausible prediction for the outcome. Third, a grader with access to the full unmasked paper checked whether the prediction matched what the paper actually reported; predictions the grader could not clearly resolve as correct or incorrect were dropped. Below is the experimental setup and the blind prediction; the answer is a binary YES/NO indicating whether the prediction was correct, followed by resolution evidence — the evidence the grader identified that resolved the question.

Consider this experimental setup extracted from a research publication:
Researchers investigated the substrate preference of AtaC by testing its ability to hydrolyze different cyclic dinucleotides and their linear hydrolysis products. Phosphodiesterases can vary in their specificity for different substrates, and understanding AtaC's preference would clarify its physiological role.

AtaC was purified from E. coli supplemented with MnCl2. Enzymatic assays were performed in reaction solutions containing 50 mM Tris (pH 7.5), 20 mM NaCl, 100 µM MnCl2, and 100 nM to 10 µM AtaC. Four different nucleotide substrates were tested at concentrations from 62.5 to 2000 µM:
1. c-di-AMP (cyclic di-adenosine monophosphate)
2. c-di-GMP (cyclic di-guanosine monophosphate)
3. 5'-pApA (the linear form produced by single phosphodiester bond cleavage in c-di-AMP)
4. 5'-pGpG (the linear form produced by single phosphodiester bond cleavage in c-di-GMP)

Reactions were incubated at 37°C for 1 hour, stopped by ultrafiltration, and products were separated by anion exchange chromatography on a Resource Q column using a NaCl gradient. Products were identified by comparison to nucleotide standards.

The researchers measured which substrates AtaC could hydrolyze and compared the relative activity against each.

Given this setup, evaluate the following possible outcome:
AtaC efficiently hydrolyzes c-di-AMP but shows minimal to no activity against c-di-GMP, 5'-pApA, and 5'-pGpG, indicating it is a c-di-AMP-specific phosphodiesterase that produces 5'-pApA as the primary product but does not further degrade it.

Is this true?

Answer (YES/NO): NO